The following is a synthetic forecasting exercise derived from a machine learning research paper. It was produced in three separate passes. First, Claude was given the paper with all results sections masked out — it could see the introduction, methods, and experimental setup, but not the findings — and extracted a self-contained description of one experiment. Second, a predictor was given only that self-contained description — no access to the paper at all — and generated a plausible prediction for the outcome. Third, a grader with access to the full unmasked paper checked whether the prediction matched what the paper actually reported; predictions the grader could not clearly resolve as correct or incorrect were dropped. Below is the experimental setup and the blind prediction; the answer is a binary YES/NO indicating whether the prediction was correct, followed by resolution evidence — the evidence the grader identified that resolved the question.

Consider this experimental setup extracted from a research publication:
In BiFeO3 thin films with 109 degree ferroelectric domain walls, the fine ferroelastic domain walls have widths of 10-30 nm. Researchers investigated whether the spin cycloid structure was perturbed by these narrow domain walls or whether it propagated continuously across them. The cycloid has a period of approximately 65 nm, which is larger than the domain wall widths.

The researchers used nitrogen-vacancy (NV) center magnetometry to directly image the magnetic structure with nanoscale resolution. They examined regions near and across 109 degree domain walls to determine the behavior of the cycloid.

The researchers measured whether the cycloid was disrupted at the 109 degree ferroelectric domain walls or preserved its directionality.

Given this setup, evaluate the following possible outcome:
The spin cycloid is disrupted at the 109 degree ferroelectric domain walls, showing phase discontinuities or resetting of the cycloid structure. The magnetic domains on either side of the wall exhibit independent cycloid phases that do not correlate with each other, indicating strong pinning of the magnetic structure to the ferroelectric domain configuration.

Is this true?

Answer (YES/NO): NO